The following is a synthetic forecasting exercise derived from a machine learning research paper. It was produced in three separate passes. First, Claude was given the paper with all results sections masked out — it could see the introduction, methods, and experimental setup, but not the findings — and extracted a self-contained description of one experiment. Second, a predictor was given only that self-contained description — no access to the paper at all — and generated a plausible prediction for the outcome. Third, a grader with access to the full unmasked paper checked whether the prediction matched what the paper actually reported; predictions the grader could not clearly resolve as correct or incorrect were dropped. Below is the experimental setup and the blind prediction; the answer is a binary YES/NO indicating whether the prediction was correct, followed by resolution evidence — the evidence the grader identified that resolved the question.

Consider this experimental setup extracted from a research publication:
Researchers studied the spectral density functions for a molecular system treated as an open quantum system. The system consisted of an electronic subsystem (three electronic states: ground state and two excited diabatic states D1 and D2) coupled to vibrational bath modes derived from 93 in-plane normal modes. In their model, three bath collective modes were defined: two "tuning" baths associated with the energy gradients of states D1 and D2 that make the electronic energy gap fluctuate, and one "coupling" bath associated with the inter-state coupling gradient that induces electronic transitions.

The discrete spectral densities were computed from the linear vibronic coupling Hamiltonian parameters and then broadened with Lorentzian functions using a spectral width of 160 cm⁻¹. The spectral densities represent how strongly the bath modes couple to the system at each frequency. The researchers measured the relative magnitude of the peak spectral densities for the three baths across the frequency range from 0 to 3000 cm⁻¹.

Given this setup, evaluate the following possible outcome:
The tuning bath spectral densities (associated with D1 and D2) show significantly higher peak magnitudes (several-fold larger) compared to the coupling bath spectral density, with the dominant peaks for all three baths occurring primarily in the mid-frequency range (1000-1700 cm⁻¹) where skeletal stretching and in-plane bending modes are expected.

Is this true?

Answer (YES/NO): NO